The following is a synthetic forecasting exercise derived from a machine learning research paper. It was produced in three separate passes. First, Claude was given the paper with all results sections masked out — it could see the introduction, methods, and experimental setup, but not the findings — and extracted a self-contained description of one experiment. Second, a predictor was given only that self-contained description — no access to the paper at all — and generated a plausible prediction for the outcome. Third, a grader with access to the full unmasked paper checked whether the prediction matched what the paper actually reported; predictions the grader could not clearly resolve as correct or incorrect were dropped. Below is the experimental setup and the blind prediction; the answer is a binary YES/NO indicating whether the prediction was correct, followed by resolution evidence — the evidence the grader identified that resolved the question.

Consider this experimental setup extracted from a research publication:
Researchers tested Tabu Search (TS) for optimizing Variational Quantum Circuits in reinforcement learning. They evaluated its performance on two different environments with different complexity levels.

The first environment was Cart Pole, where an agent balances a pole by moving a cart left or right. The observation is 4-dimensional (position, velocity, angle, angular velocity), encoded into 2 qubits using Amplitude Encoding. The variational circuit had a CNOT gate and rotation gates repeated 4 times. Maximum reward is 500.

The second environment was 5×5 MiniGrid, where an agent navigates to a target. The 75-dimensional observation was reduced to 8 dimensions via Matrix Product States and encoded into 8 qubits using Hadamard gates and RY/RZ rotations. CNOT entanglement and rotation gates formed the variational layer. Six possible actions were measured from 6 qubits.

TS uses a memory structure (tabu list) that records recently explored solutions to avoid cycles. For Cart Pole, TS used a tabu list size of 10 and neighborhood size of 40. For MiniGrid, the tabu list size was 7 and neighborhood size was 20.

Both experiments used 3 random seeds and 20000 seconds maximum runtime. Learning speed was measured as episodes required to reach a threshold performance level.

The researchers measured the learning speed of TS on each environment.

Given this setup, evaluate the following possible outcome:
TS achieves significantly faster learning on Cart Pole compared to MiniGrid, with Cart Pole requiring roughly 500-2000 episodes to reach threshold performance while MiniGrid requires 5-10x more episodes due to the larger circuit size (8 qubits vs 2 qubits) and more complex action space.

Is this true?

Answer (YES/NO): NO